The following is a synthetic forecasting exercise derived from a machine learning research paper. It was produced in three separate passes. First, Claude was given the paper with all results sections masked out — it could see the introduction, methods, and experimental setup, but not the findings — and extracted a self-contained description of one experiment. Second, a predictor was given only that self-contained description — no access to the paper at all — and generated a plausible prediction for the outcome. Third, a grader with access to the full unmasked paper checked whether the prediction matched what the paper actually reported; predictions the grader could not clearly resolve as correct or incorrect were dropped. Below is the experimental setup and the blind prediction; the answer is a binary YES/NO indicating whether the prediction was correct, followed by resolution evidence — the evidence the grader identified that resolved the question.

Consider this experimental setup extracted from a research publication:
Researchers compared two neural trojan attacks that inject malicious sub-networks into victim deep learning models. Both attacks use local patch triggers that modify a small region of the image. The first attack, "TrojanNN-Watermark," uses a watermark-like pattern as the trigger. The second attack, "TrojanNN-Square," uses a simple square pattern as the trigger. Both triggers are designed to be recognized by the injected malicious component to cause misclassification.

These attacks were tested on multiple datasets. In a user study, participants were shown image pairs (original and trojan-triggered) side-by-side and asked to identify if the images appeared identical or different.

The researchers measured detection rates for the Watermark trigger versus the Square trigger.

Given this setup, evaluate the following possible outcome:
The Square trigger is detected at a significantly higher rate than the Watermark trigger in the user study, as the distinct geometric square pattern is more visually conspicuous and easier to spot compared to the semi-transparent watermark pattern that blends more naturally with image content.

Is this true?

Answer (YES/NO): NO